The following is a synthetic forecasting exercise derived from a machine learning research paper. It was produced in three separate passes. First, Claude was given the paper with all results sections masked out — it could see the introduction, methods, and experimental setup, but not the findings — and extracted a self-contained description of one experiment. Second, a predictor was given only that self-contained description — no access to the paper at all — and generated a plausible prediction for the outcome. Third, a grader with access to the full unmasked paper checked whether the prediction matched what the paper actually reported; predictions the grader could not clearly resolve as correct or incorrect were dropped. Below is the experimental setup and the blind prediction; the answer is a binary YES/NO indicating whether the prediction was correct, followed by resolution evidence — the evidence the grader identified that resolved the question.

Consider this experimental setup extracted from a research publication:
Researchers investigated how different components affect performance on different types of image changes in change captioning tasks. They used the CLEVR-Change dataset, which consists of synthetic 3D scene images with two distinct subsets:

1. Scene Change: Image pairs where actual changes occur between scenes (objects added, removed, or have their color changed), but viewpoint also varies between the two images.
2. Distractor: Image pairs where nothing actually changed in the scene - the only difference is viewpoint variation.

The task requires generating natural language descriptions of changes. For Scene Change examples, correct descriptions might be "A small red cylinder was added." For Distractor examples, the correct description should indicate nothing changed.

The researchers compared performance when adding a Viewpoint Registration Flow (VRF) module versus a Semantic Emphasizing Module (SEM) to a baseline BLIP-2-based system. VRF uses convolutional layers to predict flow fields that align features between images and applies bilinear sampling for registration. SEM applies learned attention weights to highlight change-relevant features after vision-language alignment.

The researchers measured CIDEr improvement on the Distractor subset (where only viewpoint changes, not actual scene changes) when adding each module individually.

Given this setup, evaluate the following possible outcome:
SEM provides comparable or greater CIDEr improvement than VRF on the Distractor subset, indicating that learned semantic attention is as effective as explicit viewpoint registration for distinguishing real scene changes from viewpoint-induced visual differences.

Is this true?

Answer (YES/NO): NO